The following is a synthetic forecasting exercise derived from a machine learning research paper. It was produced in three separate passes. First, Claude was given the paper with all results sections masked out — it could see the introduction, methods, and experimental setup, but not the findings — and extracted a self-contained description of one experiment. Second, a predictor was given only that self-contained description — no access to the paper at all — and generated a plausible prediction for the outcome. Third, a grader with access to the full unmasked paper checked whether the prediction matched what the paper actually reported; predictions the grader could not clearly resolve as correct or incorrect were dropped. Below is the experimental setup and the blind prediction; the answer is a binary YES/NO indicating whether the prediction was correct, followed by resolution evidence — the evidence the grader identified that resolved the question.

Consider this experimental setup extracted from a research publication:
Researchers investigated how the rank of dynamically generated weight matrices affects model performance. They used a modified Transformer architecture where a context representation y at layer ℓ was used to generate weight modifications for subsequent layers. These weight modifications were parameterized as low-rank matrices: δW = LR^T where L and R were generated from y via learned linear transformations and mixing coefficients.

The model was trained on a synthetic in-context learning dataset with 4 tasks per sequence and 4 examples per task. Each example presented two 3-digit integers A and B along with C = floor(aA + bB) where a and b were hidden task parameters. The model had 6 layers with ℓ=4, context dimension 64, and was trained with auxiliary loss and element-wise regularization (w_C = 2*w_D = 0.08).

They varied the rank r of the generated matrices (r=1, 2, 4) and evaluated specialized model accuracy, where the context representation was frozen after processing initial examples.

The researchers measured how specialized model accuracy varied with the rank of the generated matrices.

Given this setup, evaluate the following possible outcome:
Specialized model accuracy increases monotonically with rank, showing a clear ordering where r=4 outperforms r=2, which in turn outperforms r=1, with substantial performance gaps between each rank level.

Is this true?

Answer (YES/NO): NO